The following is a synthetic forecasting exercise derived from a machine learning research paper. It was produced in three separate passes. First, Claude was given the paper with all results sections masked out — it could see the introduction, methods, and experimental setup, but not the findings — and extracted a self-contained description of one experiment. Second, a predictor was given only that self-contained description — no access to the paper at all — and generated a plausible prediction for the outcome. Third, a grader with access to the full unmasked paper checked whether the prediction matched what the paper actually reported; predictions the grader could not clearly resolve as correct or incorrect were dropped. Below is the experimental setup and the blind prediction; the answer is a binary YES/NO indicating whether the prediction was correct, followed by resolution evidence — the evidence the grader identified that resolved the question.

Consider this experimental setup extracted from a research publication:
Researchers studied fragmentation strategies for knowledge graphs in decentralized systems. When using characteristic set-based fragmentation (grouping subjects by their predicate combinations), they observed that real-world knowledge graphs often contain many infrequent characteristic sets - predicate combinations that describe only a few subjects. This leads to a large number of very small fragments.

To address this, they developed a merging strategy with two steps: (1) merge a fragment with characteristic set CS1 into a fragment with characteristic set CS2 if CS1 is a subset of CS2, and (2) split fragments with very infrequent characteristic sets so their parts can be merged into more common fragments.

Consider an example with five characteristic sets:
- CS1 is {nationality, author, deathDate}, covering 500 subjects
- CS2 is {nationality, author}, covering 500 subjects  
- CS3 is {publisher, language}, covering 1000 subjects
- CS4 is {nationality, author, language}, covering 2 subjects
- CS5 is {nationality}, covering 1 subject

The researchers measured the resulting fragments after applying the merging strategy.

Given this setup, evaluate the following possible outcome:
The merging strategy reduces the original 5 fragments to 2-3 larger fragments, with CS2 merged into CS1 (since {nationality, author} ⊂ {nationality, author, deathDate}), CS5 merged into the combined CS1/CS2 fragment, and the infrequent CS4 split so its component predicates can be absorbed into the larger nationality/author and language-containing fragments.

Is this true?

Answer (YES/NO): NO